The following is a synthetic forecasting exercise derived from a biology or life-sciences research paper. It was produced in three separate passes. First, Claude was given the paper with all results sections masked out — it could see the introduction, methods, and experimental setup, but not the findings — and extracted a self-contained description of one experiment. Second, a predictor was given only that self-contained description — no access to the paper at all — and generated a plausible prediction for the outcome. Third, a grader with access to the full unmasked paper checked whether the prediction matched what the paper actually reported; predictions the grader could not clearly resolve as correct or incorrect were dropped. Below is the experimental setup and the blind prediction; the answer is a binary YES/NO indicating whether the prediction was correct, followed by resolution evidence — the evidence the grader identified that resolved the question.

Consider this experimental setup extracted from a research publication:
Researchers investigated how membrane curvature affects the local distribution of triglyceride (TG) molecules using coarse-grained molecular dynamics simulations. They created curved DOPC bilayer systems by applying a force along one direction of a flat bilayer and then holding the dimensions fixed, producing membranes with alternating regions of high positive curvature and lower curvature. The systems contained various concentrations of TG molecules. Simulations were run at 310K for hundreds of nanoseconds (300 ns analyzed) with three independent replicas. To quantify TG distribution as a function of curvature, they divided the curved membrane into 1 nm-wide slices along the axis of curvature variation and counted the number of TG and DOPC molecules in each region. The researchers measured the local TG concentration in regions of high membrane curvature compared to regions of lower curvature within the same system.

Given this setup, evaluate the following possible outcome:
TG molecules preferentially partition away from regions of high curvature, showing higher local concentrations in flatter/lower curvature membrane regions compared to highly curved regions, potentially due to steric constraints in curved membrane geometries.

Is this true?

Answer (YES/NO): NO